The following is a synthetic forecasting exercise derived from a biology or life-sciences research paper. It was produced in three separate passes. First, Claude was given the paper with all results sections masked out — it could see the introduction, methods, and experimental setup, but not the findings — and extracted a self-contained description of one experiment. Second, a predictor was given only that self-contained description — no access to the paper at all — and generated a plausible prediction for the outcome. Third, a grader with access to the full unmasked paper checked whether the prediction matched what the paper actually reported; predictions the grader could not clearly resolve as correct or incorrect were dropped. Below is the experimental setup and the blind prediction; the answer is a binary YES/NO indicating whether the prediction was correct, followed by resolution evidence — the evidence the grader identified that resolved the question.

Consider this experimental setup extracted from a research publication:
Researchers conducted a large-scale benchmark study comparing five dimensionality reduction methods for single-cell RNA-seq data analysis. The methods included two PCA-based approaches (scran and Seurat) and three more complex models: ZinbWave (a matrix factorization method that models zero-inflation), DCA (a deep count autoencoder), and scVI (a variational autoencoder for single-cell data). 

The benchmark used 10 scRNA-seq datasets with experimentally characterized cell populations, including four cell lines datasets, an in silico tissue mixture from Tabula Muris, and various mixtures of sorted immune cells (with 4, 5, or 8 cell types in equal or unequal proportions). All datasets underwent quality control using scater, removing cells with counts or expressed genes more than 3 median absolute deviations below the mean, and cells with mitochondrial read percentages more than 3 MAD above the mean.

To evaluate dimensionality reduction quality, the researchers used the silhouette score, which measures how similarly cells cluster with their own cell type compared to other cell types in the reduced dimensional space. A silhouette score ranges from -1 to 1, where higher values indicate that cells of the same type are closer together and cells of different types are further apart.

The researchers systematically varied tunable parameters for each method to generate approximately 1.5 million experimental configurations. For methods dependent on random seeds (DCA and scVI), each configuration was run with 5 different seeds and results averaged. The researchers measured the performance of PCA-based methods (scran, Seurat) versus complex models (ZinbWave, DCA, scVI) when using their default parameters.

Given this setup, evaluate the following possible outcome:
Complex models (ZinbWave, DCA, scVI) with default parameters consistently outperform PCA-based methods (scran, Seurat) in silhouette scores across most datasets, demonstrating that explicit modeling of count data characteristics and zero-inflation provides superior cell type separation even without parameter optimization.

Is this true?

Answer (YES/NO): NO